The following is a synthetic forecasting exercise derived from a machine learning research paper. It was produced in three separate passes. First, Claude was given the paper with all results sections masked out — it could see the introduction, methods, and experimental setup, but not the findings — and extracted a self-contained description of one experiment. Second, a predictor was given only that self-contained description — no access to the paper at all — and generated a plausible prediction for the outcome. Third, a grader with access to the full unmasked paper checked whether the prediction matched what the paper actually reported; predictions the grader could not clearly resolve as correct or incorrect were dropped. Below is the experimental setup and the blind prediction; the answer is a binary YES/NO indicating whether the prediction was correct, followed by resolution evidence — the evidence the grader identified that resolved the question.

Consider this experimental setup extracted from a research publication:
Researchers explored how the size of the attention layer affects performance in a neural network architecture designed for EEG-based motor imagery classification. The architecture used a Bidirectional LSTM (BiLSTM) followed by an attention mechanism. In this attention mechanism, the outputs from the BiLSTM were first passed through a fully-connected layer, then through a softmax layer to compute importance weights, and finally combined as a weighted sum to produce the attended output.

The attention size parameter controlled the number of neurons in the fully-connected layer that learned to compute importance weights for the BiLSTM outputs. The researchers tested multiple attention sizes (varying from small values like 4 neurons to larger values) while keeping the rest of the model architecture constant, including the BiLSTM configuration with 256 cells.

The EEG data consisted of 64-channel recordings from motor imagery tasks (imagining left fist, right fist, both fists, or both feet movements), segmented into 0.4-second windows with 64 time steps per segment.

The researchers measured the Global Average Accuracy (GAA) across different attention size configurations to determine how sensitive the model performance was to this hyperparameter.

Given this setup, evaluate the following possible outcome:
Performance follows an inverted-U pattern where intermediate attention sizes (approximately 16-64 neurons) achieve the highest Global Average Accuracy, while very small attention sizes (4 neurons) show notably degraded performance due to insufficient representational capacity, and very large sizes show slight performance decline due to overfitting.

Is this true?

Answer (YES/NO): NO